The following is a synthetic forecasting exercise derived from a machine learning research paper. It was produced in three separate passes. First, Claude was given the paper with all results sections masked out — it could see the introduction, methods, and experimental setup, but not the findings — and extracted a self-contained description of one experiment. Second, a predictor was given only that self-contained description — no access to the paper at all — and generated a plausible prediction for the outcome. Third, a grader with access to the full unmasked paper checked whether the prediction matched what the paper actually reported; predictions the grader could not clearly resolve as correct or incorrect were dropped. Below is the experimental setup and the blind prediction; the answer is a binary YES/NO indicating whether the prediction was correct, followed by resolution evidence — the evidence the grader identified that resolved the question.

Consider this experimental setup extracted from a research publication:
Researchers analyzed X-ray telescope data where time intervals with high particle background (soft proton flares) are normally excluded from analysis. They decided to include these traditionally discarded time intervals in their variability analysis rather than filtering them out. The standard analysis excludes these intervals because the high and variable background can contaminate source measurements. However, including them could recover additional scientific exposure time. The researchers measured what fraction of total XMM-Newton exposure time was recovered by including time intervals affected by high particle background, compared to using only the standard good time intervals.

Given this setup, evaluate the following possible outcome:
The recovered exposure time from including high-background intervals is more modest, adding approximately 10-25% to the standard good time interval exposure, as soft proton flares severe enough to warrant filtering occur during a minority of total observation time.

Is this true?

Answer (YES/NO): YES